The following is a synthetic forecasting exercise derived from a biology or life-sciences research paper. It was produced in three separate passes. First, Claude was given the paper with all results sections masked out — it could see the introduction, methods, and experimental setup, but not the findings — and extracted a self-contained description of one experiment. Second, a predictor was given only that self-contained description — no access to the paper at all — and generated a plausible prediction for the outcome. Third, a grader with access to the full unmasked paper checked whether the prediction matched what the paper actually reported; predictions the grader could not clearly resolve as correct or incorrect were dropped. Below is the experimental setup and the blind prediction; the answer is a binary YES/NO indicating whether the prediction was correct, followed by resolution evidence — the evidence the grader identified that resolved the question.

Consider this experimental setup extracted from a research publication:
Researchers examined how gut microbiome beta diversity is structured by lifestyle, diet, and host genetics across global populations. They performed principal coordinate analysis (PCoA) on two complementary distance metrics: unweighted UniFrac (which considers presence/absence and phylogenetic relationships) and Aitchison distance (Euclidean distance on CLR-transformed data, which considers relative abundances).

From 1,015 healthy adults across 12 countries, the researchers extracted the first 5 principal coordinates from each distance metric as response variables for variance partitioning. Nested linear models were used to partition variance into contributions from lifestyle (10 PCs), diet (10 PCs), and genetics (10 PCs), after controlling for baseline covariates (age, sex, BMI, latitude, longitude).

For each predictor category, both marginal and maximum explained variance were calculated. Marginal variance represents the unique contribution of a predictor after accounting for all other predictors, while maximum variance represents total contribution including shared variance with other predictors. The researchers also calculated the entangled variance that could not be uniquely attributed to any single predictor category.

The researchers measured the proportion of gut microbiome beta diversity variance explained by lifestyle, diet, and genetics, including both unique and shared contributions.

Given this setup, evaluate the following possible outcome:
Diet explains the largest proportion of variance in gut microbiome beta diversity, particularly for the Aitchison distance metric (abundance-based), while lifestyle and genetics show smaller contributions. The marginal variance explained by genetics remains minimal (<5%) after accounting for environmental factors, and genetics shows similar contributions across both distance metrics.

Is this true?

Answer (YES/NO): NO